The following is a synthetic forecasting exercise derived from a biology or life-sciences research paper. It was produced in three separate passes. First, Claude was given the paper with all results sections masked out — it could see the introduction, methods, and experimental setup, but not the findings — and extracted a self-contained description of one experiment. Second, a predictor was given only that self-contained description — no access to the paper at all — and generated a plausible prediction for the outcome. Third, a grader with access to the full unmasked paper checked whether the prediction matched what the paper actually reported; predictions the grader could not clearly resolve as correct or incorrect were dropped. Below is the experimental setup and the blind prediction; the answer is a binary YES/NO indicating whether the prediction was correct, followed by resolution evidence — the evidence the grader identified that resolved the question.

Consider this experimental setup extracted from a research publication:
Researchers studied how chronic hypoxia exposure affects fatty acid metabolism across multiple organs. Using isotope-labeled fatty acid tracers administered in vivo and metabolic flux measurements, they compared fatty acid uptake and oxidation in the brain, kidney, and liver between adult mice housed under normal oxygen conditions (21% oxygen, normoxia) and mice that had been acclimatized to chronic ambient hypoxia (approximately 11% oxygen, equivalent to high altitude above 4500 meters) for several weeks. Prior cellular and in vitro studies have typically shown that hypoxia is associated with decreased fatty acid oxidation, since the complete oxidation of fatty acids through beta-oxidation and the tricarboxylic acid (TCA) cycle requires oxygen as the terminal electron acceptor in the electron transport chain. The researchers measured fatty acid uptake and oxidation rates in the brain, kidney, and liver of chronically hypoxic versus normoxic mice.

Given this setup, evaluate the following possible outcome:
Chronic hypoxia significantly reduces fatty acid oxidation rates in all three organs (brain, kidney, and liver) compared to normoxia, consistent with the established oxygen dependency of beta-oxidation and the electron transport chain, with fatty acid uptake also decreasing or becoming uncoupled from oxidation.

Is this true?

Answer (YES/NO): NO